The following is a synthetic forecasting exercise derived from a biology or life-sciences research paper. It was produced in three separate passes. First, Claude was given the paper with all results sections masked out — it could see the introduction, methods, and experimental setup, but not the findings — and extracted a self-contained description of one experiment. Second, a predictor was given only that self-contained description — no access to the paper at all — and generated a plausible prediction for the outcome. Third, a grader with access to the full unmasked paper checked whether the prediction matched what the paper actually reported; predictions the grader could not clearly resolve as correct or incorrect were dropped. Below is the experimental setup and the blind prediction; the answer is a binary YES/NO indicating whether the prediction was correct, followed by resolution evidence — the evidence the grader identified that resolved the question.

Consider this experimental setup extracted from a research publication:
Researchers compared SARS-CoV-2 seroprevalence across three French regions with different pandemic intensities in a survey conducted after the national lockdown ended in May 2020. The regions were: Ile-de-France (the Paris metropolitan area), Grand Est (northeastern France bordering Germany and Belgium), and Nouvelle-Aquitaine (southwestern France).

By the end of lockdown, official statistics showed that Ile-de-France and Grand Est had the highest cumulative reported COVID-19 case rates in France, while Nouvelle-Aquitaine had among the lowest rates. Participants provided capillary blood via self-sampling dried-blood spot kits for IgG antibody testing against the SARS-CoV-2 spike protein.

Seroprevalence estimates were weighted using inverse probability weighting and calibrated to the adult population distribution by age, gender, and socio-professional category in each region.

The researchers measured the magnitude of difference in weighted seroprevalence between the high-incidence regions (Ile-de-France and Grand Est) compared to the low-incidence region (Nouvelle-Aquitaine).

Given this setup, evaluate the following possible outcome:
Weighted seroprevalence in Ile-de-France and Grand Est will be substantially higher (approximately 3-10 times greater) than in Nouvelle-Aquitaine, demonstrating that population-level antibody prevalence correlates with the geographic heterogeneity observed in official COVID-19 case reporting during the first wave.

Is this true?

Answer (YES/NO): YES